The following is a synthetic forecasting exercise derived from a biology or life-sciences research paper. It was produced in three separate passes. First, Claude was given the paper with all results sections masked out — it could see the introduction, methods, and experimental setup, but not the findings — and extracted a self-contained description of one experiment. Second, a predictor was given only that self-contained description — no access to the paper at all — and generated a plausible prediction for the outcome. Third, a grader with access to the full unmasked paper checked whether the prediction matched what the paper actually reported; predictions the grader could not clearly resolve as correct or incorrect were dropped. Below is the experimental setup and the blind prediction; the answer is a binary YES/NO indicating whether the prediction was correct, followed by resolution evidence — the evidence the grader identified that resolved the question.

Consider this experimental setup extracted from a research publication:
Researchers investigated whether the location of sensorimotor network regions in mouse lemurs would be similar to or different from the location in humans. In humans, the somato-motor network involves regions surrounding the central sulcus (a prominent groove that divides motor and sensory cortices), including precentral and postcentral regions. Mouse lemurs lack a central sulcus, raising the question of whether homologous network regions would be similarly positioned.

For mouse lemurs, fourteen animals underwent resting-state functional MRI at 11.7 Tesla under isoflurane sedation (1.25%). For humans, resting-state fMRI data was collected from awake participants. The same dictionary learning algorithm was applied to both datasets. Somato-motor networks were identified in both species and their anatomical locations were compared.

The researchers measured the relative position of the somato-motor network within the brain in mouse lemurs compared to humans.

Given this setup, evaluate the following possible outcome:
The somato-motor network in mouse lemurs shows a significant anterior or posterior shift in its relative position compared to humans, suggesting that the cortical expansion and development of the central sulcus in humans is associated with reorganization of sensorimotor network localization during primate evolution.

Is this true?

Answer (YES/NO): YES